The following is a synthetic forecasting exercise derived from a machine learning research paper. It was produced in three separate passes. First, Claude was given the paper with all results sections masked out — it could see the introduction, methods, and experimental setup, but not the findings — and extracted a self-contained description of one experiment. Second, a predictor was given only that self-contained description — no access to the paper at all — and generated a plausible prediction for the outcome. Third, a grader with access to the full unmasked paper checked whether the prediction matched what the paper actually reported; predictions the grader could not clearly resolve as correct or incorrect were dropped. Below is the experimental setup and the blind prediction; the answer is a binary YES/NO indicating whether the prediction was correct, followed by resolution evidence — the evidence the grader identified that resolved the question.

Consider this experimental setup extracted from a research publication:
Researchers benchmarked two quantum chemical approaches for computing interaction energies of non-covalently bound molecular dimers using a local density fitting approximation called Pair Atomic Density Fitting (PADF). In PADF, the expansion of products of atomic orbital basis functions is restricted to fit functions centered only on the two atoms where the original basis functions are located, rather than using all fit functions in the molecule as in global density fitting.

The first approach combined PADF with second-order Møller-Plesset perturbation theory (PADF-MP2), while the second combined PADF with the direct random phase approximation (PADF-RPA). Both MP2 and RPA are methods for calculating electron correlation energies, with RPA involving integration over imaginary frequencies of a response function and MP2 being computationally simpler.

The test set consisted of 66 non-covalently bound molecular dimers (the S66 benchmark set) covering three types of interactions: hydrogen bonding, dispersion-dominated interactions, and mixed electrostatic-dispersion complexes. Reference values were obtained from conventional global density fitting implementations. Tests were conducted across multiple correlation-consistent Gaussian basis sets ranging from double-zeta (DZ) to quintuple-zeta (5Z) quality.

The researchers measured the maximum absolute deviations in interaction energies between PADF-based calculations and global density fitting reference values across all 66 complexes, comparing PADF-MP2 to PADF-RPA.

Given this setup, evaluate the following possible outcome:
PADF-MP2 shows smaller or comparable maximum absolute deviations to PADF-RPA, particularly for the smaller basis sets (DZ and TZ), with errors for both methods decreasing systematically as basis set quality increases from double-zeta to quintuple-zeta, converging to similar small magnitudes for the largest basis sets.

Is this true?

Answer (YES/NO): NO